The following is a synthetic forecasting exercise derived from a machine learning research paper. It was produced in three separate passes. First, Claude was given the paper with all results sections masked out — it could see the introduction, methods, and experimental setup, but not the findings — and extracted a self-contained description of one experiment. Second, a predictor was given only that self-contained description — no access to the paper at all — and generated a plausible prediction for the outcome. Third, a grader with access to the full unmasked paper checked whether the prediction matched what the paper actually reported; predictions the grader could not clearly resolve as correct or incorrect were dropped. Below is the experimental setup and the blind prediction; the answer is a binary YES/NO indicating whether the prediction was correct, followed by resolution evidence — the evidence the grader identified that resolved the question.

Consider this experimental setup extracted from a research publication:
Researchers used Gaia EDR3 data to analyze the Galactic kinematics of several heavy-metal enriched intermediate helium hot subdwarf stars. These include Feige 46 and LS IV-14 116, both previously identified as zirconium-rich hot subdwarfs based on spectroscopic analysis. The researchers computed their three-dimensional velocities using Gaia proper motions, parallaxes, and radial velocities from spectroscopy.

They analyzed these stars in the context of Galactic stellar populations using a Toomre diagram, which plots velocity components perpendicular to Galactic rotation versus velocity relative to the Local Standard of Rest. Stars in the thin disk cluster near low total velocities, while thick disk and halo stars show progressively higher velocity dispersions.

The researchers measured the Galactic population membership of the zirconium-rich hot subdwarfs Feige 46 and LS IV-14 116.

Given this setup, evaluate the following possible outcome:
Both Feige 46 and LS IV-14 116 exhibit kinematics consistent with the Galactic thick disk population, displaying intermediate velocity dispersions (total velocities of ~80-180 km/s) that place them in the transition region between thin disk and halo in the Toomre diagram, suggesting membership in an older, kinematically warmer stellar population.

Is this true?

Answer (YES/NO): NO